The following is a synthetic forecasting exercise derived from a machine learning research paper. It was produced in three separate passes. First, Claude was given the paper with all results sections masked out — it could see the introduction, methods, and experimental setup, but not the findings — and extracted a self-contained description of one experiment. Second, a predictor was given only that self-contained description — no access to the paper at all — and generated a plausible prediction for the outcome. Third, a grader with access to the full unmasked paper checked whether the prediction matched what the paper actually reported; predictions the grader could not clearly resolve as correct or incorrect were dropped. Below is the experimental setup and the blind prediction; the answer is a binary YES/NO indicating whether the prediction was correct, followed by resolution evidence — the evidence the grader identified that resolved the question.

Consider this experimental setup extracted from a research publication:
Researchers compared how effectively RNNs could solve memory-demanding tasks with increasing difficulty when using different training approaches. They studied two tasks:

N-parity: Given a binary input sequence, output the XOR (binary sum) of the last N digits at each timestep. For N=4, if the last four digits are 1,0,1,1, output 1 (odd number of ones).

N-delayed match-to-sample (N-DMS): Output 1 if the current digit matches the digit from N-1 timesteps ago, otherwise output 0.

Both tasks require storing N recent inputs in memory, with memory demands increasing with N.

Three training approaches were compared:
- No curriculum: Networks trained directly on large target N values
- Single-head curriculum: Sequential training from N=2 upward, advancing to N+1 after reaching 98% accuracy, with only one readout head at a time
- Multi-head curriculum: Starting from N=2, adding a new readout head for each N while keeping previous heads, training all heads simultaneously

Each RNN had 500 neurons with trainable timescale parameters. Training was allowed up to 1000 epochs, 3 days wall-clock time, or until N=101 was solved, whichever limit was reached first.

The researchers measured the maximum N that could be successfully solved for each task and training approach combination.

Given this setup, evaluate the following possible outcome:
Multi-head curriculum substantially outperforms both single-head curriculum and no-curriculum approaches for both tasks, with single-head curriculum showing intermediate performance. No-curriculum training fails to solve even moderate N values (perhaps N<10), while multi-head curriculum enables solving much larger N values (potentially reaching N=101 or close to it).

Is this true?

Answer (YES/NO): YES